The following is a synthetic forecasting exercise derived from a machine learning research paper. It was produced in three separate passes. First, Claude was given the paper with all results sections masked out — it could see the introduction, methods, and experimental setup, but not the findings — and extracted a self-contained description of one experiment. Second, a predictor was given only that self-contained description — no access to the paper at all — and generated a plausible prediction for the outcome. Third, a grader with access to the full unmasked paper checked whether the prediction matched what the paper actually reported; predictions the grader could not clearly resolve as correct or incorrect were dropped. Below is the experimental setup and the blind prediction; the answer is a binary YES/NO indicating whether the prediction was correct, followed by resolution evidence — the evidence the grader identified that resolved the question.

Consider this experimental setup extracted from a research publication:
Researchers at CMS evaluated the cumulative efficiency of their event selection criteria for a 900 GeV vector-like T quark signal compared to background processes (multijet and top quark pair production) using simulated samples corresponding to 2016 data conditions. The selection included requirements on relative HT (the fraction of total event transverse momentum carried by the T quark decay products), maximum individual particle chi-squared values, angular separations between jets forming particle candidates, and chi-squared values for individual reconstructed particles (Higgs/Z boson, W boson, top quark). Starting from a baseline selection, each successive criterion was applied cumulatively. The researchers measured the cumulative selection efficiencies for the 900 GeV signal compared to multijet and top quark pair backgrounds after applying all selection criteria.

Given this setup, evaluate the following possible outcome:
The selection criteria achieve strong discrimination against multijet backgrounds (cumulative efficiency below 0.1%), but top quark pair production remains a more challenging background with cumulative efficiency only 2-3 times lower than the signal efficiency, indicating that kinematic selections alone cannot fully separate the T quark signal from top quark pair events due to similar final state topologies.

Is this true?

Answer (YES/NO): NO